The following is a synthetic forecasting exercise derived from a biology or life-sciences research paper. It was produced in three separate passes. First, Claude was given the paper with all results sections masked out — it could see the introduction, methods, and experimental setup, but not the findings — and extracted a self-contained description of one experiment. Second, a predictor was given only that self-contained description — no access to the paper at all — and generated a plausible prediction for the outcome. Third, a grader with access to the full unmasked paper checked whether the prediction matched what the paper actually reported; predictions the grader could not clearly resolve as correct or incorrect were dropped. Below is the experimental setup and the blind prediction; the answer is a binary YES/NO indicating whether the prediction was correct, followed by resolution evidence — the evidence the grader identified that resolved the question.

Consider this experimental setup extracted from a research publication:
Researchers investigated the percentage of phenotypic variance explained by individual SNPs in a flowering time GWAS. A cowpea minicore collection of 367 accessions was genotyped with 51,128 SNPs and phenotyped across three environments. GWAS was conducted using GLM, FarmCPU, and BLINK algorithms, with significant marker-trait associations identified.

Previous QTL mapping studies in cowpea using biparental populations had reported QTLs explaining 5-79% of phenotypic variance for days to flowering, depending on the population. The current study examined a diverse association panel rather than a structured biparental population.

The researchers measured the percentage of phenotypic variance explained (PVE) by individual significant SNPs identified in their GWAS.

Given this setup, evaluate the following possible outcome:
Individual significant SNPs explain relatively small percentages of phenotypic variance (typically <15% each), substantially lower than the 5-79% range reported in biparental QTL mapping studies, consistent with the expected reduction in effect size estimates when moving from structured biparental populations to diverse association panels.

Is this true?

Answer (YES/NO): NO